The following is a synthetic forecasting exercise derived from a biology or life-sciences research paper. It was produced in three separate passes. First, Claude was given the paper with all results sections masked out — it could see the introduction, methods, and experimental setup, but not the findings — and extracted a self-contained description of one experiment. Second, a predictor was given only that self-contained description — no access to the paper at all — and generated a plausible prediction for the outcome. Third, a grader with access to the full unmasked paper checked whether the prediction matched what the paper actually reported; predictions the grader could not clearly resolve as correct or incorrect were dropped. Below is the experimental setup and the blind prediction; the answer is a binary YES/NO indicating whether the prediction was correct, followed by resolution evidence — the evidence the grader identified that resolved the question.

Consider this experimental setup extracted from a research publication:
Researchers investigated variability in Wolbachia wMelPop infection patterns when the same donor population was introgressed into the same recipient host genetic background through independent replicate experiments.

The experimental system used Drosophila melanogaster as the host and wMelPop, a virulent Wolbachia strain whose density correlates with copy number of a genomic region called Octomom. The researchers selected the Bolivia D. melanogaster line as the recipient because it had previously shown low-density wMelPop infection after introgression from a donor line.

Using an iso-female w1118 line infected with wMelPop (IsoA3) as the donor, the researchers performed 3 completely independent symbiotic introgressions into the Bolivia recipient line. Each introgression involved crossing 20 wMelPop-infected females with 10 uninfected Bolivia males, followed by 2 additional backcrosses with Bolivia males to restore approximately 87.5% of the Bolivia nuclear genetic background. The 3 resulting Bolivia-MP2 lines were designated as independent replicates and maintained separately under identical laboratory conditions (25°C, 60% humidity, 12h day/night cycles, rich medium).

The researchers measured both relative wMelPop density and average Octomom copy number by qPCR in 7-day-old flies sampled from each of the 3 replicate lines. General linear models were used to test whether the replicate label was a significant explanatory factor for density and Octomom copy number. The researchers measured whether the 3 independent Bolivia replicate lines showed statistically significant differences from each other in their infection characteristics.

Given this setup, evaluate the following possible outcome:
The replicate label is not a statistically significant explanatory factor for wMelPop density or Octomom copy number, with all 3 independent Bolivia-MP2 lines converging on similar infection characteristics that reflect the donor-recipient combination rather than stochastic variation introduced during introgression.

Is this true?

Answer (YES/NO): NO